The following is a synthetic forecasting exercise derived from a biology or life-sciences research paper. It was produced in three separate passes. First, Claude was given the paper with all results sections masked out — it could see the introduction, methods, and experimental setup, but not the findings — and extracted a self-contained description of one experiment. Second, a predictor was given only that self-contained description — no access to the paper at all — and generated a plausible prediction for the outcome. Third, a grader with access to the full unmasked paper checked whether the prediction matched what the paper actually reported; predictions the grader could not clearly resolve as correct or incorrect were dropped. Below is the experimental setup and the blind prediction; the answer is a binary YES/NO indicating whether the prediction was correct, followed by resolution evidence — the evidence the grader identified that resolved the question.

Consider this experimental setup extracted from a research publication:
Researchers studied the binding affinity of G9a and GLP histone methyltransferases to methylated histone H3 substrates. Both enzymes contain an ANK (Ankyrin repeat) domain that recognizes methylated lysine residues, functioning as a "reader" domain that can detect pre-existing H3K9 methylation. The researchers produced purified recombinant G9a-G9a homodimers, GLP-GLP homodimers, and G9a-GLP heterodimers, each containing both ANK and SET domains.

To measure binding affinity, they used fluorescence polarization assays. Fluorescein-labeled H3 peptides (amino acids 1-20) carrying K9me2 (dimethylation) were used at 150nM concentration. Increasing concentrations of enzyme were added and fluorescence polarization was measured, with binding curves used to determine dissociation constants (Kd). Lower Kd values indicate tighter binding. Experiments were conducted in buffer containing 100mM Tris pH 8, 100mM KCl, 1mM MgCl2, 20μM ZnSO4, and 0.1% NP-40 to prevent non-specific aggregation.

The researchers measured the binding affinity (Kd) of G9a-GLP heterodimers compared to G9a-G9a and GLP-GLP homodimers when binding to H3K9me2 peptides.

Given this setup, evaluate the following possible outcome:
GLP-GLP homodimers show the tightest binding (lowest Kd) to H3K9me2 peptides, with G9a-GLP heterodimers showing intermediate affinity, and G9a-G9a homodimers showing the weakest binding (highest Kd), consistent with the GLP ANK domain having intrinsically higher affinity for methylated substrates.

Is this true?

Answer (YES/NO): NO